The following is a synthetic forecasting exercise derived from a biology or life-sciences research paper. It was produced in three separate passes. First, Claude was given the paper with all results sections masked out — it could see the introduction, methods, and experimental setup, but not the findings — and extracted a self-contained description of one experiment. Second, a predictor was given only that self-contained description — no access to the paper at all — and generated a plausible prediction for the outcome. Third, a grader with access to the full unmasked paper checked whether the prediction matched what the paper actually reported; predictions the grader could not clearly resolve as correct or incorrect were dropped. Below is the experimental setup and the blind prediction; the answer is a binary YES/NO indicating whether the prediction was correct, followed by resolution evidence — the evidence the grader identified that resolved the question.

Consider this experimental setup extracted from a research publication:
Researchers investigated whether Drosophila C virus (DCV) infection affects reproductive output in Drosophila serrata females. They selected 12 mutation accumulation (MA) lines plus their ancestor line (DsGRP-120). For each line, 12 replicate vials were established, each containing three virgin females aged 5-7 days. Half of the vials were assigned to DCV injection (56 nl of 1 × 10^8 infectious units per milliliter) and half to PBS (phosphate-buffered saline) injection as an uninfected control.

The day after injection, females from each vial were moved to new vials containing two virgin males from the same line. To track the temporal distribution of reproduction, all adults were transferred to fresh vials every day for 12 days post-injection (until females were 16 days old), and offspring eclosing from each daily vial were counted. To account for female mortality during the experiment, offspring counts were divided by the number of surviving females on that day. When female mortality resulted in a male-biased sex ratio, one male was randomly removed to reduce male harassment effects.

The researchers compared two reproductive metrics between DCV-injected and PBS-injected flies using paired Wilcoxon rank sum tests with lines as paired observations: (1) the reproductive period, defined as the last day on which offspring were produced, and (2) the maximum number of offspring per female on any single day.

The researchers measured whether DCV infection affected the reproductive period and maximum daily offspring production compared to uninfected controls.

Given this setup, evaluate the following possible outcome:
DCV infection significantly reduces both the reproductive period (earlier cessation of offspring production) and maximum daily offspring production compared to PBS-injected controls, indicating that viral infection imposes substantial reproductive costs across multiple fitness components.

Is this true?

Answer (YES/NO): YES